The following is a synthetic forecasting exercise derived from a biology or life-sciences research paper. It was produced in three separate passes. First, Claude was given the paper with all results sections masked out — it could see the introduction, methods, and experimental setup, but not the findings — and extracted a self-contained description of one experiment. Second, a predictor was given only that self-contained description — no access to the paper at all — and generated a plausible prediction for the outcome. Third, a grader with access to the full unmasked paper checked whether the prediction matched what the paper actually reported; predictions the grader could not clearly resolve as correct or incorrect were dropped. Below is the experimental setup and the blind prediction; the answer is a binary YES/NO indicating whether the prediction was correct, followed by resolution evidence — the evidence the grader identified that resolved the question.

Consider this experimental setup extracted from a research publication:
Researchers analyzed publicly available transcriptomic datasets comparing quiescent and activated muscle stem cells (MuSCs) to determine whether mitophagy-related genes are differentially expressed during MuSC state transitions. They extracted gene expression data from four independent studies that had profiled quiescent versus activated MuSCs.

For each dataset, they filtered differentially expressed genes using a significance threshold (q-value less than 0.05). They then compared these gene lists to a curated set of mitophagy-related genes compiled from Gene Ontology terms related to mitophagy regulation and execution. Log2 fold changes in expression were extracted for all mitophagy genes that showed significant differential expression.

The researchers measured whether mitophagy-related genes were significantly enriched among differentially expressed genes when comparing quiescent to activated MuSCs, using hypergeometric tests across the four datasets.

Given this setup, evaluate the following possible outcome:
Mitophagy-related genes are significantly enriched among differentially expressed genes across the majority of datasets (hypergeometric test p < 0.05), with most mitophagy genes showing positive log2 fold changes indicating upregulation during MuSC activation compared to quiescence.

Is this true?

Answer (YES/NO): NO